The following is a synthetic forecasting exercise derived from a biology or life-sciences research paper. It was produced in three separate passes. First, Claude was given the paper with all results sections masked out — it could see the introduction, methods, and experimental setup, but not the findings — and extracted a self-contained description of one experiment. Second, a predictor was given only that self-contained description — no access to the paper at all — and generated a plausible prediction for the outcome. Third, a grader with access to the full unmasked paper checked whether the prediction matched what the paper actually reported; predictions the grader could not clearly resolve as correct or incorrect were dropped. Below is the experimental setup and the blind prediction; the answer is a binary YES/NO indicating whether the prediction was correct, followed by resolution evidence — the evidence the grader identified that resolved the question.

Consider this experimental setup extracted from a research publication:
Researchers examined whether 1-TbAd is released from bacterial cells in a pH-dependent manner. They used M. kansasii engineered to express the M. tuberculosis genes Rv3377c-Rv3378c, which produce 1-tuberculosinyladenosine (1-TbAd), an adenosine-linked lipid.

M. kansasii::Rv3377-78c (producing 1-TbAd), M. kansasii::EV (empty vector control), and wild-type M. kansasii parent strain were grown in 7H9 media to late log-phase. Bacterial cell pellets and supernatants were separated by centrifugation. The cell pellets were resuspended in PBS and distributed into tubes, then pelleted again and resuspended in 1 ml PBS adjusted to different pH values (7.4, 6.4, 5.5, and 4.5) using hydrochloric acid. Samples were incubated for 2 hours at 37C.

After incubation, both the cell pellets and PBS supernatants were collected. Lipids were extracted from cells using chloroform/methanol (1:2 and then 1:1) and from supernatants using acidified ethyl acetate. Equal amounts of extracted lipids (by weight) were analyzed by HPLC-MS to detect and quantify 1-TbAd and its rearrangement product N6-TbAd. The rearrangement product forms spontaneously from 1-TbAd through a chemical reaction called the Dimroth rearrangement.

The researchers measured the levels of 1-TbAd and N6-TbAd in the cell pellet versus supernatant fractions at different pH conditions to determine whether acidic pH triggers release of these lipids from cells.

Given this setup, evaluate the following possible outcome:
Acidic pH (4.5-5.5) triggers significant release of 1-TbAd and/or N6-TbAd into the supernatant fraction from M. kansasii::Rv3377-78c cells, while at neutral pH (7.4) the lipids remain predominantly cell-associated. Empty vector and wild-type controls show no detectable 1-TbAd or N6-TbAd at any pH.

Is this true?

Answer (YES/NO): NO